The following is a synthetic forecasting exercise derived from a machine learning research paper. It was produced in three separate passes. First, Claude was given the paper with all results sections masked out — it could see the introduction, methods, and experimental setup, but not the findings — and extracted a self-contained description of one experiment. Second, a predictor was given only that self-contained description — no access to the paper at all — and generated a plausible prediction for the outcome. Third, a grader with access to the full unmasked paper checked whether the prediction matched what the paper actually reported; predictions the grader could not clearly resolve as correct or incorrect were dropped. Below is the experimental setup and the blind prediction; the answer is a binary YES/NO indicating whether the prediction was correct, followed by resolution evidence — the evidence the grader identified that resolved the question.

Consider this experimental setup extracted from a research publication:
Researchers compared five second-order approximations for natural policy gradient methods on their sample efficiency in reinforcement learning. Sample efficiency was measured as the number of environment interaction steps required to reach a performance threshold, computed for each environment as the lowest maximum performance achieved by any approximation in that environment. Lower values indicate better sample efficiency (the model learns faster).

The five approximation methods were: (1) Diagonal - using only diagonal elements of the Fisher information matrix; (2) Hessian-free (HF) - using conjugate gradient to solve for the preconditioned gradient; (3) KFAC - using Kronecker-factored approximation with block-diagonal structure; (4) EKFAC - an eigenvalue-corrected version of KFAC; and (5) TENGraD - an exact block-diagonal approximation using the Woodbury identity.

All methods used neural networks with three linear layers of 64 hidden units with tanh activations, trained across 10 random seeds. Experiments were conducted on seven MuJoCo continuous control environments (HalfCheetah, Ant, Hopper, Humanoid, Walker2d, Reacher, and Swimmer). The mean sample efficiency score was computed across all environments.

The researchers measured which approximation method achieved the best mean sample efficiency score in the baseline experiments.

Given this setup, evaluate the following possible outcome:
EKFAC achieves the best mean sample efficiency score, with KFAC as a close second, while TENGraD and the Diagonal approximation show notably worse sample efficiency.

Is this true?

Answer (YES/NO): NO